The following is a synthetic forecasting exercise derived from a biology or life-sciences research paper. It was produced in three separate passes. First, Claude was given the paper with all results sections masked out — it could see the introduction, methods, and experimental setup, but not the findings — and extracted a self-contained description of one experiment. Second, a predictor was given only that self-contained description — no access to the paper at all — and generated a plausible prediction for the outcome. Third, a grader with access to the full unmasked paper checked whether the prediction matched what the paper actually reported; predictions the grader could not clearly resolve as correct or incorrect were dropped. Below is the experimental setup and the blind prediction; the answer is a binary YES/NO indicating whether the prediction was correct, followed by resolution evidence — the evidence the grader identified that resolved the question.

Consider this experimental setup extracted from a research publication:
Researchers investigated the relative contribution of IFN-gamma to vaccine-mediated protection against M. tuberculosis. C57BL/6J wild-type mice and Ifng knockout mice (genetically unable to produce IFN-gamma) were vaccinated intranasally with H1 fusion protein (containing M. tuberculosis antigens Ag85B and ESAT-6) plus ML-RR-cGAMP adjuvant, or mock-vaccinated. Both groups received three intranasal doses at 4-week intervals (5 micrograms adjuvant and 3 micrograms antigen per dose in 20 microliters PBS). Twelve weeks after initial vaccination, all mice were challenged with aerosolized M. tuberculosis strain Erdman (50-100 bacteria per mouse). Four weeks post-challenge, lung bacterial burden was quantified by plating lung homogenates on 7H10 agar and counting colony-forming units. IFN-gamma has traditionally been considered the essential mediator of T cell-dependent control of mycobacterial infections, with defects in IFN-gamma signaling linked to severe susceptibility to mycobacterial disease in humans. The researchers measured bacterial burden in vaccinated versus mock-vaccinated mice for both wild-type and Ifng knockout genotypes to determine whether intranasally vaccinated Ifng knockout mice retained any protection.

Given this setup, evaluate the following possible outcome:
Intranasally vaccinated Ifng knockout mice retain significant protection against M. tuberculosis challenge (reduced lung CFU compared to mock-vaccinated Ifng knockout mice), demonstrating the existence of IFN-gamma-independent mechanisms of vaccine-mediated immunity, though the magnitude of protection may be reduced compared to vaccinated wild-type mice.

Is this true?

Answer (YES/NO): YES